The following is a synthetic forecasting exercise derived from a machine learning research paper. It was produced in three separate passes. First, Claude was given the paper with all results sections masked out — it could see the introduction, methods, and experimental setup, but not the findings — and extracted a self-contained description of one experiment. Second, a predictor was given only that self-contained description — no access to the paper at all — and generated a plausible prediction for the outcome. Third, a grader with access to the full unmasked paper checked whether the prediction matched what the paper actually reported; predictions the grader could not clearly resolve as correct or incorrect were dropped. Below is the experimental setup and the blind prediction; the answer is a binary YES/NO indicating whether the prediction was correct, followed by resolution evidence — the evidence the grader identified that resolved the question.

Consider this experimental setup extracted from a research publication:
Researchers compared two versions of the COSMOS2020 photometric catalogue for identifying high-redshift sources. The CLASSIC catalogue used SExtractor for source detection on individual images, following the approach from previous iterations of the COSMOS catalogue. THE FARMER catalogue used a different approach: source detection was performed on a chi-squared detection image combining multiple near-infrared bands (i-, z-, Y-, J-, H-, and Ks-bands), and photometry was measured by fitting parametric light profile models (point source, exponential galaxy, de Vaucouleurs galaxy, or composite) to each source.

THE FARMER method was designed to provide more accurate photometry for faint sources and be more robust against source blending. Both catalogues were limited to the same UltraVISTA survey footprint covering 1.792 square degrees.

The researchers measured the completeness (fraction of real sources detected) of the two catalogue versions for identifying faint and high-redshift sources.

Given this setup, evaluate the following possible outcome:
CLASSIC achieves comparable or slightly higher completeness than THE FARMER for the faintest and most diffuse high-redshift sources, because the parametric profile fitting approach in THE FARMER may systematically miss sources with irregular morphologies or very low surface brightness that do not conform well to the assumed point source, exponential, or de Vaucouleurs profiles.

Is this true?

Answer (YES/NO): NO